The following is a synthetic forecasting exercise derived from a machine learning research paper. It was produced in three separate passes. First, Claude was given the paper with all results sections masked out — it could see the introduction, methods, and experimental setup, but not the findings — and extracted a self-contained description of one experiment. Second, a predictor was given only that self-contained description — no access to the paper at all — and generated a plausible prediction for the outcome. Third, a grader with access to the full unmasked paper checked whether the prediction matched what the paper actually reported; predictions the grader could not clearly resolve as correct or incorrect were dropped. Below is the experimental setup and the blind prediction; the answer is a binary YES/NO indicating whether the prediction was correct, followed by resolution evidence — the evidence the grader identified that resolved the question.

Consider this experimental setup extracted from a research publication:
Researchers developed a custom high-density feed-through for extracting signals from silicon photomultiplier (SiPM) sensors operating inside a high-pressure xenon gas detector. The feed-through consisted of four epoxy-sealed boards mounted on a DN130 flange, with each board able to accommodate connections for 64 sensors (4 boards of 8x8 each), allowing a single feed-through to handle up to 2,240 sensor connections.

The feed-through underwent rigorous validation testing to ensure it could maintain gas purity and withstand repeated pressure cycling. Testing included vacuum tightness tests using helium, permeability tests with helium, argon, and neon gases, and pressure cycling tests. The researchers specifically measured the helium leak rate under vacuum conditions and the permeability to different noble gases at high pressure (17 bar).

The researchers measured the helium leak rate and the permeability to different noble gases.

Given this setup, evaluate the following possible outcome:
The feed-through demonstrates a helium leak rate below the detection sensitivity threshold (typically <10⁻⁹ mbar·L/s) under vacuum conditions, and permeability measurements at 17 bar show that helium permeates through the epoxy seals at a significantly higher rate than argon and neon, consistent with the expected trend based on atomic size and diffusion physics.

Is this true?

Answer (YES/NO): NO